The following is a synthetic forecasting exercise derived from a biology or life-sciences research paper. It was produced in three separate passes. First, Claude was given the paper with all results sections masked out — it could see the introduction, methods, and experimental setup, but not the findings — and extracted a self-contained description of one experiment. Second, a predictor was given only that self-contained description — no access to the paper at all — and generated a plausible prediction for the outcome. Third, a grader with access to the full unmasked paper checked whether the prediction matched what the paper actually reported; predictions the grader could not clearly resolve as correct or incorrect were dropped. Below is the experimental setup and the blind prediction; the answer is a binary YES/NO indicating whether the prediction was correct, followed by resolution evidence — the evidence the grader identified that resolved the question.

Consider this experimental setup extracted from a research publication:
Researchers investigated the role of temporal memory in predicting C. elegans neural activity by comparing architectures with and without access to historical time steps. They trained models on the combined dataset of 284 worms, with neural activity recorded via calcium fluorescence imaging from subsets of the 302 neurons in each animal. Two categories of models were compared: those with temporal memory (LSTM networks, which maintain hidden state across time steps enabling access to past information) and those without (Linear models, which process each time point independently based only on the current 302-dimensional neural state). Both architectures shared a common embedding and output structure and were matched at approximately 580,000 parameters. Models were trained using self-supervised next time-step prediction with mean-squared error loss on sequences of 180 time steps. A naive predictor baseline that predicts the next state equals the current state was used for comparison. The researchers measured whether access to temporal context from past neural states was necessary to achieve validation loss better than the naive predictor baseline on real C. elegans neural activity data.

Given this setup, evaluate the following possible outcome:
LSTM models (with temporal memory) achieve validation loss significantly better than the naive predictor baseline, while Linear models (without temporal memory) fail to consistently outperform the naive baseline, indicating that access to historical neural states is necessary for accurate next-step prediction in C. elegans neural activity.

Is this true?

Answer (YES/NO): YES